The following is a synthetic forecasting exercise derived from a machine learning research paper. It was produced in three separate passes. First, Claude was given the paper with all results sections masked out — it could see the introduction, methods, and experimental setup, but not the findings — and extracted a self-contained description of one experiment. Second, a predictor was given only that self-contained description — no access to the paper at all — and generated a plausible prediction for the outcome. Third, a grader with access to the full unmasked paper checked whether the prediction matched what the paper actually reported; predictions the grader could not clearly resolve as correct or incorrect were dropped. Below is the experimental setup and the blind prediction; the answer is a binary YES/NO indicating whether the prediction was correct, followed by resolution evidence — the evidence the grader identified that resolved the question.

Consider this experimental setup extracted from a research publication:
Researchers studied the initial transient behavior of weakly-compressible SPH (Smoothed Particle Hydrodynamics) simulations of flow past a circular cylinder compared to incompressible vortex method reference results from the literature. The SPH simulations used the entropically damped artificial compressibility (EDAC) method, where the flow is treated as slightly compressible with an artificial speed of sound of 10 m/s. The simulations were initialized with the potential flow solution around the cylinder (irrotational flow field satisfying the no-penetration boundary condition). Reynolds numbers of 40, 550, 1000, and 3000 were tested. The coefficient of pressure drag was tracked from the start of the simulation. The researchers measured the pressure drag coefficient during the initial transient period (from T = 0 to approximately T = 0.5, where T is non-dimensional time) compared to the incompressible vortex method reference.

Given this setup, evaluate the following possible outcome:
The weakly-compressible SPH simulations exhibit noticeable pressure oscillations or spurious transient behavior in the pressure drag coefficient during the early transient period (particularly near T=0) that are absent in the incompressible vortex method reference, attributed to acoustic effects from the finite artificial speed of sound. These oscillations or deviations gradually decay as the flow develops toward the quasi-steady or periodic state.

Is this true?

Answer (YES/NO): YES